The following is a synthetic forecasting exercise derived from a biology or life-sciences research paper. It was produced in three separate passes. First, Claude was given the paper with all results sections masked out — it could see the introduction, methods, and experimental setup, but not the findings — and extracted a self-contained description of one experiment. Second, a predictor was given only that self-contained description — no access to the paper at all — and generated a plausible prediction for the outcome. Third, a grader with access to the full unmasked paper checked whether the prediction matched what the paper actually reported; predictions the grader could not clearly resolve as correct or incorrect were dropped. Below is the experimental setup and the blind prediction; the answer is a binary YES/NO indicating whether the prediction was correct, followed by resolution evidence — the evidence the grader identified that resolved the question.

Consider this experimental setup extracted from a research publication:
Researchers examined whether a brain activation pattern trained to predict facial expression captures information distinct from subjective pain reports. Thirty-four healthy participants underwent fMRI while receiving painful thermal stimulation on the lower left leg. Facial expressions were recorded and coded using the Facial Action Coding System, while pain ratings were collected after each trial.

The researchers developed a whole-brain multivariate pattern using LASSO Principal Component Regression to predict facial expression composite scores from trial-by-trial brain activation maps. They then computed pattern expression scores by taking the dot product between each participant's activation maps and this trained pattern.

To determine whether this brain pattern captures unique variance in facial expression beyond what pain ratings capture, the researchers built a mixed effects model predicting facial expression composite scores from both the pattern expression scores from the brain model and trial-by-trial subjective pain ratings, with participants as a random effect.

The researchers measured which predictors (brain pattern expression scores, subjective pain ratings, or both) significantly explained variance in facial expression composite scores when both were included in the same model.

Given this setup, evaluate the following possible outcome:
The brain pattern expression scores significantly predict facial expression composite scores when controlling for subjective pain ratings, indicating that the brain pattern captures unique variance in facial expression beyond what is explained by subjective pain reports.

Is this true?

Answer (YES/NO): YES